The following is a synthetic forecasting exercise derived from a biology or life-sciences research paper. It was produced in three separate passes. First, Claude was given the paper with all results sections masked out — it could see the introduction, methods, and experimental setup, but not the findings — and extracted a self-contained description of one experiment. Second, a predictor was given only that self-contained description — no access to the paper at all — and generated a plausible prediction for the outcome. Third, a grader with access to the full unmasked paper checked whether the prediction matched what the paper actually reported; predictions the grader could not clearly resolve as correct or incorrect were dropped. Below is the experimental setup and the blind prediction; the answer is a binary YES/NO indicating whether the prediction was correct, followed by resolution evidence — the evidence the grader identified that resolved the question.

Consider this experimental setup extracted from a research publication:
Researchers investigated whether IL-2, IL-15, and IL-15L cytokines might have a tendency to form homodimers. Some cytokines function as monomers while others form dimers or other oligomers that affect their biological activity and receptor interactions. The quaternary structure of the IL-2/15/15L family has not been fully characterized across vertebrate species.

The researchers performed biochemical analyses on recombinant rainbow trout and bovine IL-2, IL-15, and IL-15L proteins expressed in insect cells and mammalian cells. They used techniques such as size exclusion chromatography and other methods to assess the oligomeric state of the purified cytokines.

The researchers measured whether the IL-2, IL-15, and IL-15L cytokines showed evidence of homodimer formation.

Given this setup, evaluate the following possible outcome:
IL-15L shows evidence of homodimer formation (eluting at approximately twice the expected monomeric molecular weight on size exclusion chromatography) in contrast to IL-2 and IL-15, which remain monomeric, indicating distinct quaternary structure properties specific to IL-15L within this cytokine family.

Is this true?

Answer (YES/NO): NO